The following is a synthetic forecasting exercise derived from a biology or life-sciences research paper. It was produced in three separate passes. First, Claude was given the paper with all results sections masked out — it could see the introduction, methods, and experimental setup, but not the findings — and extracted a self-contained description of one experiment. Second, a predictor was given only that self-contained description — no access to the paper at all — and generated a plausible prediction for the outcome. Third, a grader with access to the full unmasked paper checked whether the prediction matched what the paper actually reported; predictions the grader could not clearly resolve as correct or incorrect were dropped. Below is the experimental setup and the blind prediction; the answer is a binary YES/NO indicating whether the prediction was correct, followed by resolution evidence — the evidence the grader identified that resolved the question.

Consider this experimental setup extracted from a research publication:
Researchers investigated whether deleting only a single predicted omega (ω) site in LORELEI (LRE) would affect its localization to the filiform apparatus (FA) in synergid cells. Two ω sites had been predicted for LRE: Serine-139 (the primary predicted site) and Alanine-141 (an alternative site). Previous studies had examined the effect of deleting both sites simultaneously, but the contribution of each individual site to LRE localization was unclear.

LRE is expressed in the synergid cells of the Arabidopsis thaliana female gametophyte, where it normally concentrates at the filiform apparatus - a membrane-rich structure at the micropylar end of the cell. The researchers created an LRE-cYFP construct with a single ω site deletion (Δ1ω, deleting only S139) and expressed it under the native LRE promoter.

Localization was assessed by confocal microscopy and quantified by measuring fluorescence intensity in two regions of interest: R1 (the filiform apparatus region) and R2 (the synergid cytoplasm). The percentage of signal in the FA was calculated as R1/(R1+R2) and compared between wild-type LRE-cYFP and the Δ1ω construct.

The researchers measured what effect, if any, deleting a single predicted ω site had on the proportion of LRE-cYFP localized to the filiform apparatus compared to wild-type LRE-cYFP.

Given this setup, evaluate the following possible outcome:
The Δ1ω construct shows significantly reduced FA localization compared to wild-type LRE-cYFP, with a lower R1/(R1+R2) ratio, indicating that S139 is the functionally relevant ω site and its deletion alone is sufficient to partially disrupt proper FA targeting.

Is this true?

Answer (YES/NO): NO